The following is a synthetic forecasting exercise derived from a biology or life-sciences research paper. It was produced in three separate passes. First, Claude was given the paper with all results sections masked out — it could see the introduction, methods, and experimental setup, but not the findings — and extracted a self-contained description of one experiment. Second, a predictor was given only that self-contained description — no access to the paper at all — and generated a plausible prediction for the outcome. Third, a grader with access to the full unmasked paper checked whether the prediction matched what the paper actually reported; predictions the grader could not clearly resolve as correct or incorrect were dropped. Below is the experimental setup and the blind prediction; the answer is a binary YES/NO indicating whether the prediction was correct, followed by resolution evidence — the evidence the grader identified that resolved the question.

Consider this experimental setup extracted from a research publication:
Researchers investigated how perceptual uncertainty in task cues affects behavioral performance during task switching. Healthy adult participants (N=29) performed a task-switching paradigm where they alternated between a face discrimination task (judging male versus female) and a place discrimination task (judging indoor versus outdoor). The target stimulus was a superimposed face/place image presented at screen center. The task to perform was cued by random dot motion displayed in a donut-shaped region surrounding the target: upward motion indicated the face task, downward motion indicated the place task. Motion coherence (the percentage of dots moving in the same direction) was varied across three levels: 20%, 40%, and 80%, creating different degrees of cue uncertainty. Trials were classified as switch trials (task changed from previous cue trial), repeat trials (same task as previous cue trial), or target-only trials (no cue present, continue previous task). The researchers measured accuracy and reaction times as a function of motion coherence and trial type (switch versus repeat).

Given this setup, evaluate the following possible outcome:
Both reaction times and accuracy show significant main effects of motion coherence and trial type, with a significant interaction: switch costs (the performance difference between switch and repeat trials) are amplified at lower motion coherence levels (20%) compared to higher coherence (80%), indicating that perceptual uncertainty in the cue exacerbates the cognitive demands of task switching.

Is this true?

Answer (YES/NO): NO